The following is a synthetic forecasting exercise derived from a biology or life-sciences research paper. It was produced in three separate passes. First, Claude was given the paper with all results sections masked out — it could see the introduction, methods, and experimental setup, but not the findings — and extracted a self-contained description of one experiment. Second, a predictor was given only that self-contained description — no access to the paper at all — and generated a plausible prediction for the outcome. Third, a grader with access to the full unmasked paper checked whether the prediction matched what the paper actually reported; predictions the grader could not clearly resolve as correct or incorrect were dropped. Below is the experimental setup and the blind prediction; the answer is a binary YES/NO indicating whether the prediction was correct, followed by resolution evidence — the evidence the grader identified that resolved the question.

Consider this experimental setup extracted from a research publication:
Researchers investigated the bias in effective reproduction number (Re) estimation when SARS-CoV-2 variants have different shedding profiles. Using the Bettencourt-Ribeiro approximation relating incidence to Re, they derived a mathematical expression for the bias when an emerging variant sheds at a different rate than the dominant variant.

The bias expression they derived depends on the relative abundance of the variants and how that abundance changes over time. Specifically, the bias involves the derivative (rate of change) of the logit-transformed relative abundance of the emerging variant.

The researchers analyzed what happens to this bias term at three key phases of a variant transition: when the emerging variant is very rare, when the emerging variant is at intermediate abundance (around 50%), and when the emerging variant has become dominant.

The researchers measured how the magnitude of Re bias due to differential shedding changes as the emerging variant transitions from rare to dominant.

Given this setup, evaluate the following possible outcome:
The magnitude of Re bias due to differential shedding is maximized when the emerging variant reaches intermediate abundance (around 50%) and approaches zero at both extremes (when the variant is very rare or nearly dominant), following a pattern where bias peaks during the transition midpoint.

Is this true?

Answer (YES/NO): YES